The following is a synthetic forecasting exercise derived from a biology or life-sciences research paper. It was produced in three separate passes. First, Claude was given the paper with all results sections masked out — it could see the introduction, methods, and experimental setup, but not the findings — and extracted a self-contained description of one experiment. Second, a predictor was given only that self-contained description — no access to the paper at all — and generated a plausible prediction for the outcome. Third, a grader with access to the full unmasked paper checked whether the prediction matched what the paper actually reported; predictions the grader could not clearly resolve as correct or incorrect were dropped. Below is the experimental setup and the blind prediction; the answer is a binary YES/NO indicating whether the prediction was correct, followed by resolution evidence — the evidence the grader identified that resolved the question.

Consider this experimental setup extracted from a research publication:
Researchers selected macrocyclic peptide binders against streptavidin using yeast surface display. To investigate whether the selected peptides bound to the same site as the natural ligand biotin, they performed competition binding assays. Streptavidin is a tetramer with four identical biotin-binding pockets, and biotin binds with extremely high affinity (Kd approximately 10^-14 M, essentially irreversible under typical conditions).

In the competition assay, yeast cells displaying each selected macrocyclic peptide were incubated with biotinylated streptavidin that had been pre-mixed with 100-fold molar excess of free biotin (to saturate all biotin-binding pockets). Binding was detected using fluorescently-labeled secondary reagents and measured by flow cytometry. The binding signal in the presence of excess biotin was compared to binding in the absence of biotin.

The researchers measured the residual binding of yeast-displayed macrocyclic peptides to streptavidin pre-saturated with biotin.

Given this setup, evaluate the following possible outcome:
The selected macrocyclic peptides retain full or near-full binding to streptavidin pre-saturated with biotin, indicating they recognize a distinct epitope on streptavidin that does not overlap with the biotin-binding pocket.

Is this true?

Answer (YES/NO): NO